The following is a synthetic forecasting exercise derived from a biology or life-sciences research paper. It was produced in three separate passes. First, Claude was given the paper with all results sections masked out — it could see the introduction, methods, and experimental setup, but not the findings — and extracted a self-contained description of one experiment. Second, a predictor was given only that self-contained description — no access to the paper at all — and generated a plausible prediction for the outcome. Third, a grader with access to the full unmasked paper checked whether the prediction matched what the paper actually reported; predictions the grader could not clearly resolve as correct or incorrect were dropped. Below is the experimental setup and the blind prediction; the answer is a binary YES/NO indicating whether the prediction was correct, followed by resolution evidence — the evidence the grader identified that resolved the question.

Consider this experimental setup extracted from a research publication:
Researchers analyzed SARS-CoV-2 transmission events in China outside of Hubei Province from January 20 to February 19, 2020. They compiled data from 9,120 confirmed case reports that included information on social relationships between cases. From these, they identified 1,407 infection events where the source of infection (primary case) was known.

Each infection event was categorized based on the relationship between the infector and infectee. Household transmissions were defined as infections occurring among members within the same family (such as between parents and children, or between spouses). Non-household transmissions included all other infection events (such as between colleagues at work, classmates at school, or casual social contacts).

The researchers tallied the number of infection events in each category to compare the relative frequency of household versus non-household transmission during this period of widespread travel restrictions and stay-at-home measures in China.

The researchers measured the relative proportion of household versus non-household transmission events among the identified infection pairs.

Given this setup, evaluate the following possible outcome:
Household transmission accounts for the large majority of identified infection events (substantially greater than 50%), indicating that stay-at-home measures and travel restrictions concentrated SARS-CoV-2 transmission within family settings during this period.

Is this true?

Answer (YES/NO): NO